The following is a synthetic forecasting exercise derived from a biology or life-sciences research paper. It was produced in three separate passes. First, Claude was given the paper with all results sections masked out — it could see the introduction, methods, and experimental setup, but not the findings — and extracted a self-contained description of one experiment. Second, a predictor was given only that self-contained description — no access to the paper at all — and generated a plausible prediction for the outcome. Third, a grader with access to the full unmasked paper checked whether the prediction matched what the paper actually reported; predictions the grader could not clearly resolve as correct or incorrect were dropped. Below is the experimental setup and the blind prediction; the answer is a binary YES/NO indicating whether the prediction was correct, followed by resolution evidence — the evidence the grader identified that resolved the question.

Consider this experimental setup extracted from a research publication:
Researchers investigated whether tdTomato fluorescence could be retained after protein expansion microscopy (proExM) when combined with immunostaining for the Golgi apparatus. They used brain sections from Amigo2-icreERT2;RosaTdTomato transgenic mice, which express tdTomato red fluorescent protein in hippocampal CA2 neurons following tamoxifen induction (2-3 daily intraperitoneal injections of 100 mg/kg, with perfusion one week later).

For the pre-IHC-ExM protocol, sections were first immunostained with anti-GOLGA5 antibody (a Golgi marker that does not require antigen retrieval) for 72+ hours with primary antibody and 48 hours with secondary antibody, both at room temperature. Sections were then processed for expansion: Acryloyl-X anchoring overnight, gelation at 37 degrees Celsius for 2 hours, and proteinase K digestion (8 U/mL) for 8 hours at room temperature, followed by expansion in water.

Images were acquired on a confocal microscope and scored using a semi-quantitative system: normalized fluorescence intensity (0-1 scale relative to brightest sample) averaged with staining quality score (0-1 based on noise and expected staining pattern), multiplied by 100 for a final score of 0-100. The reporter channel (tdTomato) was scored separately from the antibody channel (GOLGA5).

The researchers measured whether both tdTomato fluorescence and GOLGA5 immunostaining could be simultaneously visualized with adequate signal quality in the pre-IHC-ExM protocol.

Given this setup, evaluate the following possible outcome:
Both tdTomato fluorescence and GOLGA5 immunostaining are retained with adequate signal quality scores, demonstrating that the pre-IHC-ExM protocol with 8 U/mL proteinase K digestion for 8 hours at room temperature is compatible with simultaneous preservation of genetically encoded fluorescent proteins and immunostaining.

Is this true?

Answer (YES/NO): YES